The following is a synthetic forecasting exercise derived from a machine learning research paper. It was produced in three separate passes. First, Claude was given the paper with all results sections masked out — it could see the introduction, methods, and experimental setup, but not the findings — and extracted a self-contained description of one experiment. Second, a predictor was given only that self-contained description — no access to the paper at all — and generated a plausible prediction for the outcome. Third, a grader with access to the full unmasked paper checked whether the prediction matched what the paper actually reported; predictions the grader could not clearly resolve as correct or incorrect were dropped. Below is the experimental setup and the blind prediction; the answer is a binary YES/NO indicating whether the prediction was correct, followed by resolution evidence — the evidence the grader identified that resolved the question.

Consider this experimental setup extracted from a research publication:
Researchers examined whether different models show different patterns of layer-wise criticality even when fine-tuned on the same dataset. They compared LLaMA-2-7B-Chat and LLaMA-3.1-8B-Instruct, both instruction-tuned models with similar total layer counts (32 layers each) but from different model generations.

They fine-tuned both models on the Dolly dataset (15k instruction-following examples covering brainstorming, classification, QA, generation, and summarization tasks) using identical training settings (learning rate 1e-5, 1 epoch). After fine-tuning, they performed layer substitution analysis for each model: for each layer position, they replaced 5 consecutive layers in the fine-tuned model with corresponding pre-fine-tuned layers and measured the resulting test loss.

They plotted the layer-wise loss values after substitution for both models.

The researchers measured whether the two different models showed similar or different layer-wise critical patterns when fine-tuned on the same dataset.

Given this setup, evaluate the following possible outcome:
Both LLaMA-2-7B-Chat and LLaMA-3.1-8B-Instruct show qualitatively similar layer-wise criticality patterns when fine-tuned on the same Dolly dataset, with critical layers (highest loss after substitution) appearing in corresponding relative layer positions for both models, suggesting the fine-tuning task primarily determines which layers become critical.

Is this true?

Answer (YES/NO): NO